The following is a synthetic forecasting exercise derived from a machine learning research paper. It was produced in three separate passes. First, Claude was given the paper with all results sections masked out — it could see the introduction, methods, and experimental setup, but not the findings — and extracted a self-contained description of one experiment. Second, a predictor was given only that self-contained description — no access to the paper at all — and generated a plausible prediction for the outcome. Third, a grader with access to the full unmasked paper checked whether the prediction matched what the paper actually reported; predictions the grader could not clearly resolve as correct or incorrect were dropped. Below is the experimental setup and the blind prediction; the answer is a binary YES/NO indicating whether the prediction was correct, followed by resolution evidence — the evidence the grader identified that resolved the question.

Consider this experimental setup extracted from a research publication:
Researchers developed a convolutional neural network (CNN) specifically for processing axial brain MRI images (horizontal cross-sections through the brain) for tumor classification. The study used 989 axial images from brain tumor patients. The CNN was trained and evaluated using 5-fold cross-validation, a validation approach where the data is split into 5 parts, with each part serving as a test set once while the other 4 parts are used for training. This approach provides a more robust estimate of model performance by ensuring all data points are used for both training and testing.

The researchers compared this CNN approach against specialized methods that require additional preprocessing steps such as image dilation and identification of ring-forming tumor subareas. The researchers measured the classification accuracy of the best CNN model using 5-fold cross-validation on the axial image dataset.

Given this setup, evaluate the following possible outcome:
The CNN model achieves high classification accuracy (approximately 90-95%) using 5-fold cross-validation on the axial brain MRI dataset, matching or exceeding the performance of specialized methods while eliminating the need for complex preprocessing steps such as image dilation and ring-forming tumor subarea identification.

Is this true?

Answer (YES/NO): YES